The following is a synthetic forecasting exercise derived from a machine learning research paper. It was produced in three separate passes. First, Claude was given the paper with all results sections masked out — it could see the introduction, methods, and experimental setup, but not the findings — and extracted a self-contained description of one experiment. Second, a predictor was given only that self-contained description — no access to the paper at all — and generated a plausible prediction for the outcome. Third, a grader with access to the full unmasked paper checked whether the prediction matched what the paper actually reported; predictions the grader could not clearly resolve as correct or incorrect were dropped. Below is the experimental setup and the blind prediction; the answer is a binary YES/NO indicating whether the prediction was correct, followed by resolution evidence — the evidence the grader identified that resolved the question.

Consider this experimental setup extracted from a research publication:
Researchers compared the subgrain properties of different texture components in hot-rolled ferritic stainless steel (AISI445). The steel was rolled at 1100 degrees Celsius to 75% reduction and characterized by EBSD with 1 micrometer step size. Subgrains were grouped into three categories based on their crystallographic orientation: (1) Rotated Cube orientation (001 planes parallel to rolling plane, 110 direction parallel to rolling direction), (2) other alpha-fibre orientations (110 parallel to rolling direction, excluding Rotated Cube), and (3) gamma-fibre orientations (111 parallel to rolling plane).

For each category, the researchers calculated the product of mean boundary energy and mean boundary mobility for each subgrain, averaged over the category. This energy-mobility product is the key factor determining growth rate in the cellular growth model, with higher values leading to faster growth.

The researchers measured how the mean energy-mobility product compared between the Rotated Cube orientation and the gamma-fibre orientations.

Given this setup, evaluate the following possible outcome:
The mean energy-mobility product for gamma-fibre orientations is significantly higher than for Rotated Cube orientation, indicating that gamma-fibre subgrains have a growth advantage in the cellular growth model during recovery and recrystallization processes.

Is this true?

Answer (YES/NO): NO